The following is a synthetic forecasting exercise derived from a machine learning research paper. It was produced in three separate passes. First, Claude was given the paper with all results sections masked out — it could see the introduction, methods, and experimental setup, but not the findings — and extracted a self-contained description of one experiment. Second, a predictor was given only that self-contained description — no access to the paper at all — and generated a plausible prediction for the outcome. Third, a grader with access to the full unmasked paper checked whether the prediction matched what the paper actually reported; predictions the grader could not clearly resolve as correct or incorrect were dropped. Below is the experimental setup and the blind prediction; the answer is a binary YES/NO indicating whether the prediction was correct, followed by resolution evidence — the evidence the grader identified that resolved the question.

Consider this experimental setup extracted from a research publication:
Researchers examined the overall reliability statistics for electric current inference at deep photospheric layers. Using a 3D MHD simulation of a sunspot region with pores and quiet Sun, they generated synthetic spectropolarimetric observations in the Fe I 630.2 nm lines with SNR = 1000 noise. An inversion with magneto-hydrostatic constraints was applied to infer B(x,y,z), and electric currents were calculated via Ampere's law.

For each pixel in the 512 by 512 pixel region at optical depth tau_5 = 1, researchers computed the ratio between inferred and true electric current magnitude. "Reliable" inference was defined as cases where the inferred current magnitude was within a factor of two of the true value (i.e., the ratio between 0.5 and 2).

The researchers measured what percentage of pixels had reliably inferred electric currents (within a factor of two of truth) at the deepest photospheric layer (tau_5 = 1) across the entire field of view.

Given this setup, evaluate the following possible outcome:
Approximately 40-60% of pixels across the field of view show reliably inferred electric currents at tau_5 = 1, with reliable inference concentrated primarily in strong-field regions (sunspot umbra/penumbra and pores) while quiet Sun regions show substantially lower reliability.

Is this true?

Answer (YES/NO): YES